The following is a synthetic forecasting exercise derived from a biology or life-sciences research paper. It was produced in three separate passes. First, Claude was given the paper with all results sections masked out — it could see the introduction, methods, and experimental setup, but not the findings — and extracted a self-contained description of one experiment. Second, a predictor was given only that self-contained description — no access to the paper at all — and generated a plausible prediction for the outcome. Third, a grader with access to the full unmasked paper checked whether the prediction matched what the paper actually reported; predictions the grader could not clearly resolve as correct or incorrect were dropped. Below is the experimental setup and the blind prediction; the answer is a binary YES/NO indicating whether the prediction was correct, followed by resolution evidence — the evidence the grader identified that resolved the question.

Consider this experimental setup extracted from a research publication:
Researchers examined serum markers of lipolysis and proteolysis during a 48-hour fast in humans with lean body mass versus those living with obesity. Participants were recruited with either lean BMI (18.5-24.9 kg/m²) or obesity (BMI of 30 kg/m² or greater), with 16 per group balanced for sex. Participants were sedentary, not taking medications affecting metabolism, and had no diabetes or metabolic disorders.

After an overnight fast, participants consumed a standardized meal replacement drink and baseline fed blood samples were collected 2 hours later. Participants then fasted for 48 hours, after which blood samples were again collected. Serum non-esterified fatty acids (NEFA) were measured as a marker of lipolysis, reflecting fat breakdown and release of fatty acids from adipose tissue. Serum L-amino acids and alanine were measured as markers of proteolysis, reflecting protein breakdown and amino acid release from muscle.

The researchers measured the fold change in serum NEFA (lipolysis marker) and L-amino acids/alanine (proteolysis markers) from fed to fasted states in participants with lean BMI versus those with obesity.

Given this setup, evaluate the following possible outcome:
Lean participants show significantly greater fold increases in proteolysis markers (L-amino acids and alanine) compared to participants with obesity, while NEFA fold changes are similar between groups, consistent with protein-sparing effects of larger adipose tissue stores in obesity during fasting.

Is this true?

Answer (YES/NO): NO